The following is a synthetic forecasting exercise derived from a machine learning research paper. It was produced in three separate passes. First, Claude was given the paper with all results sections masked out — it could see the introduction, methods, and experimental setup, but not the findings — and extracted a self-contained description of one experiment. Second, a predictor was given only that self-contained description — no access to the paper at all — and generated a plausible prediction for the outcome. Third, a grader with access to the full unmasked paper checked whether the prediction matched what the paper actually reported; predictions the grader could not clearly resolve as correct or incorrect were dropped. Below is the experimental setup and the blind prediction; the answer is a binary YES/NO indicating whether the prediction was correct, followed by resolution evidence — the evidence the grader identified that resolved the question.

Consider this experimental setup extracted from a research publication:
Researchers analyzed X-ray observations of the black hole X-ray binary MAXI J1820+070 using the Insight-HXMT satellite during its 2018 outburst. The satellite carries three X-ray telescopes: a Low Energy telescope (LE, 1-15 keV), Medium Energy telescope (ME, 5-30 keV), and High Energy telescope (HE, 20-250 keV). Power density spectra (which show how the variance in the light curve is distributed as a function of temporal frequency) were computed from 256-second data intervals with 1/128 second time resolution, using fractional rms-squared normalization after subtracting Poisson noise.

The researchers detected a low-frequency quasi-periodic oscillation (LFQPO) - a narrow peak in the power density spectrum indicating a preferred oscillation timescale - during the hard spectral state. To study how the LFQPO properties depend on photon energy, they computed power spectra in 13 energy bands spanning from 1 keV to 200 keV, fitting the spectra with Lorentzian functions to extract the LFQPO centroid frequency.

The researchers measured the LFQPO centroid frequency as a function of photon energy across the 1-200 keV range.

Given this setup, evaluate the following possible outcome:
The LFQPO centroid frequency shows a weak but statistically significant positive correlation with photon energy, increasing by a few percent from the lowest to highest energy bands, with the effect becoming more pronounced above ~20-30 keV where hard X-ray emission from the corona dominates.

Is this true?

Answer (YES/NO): NO